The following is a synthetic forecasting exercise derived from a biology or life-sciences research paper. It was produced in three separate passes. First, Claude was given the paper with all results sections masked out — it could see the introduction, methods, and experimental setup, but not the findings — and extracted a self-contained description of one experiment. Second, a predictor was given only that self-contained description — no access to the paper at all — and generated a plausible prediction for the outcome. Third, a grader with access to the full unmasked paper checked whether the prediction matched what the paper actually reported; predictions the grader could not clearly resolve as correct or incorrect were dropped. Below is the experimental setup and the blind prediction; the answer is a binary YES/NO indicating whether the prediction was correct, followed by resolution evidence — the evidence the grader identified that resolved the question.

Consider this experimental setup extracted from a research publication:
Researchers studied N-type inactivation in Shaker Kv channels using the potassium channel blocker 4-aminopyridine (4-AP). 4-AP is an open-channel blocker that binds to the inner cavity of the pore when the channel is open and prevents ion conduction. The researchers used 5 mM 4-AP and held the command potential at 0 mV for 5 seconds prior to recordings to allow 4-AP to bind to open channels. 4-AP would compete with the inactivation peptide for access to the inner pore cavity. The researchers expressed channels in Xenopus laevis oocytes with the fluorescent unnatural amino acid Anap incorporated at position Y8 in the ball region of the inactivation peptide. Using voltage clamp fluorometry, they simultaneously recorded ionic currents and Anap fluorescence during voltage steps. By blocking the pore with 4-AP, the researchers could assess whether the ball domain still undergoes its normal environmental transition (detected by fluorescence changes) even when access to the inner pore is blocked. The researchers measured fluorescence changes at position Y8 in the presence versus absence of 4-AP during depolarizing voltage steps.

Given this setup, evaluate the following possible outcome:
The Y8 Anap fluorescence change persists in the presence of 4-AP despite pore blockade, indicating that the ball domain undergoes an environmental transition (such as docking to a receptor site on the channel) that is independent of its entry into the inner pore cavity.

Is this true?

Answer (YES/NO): YES